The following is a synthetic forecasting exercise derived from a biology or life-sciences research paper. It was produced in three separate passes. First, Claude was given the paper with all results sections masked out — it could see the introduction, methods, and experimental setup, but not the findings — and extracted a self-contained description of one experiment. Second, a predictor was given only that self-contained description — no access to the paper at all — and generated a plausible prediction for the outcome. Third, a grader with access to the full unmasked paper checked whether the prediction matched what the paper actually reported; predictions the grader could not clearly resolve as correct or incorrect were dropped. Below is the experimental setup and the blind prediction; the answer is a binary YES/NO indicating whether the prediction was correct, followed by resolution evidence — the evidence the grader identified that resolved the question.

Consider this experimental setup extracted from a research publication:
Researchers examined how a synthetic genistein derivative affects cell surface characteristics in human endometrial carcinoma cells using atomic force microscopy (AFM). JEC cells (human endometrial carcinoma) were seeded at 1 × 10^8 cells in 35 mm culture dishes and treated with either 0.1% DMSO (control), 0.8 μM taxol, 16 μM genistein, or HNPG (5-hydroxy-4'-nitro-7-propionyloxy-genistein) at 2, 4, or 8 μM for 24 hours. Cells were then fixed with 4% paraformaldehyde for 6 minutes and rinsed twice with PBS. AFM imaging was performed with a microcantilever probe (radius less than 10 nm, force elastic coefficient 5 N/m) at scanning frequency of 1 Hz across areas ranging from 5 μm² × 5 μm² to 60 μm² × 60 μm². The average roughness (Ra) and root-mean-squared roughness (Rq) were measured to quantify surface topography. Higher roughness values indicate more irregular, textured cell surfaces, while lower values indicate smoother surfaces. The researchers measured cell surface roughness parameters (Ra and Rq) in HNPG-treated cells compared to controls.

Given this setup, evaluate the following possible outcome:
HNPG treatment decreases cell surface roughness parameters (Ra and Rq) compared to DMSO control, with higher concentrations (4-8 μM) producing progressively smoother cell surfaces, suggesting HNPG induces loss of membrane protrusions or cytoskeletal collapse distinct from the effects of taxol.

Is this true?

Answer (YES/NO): NO